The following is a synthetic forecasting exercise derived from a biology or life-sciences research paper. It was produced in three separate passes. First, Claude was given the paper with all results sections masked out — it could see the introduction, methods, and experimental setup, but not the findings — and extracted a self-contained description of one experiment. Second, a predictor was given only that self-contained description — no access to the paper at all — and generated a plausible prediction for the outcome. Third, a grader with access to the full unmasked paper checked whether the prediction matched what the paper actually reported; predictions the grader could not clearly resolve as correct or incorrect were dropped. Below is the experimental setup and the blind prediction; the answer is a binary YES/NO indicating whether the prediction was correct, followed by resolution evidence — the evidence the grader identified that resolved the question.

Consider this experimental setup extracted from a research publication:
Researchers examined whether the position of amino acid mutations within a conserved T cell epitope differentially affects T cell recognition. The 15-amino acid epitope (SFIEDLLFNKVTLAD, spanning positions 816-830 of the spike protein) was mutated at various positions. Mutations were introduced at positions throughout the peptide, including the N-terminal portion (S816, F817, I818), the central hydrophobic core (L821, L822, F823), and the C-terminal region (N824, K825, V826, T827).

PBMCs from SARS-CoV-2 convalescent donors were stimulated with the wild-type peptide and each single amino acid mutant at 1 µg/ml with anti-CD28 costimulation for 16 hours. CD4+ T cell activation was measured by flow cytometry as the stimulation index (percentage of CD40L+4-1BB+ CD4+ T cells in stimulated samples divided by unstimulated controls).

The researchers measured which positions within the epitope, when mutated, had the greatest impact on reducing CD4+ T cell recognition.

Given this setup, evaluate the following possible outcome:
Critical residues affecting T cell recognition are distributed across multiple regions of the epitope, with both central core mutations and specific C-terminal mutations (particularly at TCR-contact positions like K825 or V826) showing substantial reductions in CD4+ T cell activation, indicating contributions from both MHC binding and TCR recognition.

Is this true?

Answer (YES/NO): YES